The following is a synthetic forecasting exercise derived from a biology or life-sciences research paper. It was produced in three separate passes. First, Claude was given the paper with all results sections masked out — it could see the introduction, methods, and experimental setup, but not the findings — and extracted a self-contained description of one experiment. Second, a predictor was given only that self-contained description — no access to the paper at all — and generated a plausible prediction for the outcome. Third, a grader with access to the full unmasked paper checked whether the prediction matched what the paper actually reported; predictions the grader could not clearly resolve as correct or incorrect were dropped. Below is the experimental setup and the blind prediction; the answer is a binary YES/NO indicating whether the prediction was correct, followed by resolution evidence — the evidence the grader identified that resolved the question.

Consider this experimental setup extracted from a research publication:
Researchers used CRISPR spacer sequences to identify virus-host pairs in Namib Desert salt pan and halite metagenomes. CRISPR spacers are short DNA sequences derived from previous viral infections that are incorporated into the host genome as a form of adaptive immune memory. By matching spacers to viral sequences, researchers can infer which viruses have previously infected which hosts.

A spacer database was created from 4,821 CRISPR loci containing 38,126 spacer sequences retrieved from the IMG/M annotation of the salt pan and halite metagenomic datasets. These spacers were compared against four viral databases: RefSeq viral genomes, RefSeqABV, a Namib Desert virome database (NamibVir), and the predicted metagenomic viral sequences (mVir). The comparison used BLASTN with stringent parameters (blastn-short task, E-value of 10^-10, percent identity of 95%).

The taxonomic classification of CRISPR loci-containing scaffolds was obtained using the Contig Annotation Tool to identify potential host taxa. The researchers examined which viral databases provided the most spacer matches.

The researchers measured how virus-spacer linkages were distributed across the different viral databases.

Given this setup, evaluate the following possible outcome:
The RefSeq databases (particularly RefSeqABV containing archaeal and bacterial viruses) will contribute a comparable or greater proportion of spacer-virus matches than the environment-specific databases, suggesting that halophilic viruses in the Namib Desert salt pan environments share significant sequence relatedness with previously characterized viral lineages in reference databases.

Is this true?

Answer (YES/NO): NO